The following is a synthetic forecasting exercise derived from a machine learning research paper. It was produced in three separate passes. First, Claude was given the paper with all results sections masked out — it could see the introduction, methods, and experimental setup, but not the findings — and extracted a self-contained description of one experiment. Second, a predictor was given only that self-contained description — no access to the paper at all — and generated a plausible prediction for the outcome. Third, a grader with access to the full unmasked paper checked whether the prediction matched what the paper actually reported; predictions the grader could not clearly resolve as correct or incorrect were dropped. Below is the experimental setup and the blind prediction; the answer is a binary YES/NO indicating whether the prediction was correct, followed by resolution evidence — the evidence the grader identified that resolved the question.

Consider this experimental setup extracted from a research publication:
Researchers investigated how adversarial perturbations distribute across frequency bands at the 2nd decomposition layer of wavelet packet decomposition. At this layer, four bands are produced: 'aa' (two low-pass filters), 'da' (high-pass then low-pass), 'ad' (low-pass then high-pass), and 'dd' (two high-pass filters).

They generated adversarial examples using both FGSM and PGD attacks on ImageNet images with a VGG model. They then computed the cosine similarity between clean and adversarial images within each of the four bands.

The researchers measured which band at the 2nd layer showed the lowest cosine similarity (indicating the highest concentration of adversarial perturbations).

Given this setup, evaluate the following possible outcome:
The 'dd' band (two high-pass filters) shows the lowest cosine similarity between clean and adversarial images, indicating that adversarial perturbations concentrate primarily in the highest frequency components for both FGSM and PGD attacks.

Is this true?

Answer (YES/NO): NO